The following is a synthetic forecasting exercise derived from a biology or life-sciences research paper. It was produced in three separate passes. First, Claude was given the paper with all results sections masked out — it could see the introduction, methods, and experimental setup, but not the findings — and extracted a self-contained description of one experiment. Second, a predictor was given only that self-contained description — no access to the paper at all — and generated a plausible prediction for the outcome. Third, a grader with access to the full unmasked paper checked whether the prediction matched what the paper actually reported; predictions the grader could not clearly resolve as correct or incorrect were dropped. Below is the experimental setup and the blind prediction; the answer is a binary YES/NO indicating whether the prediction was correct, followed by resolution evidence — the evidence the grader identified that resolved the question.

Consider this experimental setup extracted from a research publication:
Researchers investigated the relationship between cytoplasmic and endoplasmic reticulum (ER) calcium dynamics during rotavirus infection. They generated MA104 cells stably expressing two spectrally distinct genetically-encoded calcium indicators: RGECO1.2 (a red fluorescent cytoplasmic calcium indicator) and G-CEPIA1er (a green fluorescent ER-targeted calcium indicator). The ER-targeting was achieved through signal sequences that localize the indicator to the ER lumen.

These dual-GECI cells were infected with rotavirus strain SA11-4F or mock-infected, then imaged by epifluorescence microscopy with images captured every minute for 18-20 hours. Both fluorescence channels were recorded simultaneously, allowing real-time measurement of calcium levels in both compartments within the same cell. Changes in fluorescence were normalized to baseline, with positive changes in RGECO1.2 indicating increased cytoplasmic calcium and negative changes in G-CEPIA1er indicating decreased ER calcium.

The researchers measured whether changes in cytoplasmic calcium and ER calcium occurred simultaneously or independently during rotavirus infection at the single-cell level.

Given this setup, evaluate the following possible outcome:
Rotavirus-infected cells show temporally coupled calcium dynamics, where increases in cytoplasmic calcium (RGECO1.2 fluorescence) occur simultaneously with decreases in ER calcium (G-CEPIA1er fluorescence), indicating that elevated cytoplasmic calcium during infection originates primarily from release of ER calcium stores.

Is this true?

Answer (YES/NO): YES